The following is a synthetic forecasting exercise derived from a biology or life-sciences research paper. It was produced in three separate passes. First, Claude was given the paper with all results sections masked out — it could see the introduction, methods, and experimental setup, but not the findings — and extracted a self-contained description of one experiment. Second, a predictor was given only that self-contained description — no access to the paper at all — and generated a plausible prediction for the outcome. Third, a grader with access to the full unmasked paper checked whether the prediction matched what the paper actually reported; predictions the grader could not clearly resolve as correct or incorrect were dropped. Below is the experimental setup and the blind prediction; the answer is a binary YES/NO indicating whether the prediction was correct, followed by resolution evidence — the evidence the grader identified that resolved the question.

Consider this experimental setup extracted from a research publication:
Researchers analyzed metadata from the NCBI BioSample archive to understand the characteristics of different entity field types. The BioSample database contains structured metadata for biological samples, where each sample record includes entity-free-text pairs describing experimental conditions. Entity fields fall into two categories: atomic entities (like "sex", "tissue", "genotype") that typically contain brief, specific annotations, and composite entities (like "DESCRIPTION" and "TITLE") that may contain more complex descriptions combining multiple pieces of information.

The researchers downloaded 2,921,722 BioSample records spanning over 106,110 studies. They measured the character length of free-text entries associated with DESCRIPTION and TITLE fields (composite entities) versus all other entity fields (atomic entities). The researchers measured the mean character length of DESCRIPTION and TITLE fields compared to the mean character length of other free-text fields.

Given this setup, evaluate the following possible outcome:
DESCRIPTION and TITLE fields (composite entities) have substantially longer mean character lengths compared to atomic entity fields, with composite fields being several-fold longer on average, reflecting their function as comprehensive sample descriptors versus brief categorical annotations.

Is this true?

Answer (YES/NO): YES